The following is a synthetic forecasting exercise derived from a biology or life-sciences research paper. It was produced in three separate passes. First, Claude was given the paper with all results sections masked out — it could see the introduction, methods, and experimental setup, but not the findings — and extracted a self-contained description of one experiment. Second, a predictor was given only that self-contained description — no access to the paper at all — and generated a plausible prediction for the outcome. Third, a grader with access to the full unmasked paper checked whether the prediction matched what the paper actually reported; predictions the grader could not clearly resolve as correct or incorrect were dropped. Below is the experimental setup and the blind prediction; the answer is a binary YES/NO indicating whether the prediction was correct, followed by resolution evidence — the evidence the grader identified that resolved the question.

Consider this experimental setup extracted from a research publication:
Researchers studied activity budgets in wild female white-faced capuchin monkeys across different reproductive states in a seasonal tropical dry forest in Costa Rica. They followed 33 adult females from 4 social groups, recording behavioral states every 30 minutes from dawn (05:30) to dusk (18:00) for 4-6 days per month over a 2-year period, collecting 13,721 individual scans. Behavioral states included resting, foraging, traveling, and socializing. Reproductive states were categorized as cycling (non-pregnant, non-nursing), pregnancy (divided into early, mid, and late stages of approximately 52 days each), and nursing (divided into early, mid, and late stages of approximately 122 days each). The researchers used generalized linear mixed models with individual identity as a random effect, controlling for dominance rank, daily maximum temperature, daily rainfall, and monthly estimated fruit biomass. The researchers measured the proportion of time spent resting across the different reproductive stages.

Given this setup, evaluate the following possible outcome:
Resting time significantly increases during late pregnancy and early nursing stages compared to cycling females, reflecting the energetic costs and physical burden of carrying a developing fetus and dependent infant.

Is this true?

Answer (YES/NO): NO